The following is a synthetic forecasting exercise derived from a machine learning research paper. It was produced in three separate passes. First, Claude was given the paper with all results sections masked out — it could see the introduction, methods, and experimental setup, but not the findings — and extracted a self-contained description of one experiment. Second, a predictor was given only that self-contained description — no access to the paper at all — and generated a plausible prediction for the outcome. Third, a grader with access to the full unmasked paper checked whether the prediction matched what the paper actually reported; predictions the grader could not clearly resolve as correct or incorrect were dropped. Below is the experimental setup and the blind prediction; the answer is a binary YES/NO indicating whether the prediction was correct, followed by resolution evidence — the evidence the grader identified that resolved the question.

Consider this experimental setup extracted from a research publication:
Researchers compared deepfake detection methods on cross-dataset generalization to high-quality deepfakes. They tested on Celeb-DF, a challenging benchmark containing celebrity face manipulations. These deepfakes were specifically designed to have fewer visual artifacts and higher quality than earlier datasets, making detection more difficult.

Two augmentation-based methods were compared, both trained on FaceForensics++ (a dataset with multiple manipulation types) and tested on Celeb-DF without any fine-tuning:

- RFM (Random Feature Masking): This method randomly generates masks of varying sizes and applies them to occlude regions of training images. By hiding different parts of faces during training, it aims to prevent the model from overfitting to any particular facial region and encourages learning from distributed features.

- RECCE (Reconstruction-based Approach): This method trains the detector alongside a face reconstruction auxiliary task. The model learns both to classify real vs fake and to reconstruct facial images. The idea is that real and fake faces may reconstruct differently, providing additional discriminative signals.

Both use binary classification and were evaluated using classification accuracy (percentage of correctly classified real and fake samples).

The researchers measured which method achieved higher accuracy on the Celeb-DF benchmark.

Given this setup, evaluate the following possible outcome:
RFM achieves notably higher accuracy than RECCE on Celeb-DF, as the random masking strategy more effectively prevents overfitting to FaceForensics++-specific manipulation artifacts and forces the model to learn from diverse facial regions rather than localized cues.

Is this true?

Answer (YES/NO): NO